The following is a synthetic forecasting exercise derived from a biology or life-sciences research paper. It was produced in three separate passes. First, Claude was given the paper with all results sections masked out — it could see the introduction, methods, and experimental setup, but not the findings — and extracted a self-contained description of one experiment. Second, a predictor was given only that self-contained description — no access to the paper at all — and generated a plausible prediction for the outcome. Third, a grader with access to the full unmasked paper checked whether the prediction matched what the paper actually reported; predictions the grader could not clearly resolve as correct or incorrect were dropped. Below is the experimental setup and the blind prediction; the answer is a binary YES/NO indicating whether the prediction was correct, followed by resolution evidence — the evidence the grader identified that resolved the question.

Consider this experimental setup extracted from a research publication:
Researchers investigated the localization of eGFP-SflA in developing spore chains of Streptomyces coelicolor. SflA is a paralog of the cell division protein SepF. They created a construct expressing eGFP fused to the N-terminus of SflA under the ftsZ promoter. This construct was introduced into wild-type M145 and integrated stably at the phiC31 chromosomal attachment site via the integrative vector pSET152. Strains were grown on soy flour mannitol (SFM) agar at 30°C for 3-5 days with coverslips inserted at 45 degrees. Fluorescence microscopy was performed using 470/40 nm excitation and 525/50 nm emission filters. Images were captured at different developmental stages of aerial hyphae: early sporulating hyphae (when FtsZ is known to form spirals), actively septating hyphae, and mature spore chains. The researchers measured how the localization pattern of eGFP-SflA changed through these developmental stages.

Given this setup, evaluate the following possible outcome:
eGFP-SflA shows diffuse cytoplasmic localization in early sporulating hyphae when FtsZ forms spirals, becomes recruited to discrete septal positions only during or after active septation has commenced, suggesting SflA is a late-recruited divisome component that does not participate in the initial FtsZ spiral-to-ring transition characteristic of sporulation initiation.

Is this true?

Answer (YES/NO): NO